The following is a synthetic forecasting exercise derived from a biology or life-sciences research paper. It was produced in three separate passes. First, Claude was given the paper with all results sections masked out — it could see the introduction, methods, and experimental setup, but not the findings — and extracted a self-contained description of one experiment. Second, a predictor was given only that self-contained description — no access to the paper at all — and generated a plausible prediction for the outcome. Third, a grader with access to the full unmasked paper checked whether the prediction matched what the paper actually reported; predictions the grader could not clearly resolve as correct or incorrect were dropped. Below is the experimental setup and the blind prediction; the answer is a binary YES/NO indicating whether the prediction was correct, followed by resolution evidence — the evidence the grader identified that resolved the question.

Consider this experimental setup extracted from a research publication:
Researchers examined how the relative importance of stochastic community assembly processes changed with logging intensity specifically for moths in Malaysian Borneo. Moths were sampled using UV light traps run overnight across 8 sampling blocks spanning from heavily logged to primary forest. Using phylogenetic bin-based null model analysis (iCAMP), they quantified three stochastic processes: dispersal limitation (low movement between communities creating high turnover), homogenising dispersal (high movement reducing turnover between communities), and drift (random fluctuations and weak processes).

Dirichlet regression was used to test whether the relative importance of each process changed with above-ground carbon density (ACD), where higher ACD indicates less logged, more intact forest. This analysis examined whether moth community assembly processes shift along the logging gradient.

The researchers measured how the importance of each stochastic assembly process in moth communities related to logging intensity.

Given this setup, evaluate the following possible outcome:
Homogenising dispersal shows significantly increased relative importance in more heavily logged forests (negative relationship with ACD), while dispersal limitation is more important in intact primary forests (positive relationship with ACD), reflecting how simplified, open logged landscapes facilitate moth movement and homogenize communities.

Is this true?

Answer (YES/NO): NO